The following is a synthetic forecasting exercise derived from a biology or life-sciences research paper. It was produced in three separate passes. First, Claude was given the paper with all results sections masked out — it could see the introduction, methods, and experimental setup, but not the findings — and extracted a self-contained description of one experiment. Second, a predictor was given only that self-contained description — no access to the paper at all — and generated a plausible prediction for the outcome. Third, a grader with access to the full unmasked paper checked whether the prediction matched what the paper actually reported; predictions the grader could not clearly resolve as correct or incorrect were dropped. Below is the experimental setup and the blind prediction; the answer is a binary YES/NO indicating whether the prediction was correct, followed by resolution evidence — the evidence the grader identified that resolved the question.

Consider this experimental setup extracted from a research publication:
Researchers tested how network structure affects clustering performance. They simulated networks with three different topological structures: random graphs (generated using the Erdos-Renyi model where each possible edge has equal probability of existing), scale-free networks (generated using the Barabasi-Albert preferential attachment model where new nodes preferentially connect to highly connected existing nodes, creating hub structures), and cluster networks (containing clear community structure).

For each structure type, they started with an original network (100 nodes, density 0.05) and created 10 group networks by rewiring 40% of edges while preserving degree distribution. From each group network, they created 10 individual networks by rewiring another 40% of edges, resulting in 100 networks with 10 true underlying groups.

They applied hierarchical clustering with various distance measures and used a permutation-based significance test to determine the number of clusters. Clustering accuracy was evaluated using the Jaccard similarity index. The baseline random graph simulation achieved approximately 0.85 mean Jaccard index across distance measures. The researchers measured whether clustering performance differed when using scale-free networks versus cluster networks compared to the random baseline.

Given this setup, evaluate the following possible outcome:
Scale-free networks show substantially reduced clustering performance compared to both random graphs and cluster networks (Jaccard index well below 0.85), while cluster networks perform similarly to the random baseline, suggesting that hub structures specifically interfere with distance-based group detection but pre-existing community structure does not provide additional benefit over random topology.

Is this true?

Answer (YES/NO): NO